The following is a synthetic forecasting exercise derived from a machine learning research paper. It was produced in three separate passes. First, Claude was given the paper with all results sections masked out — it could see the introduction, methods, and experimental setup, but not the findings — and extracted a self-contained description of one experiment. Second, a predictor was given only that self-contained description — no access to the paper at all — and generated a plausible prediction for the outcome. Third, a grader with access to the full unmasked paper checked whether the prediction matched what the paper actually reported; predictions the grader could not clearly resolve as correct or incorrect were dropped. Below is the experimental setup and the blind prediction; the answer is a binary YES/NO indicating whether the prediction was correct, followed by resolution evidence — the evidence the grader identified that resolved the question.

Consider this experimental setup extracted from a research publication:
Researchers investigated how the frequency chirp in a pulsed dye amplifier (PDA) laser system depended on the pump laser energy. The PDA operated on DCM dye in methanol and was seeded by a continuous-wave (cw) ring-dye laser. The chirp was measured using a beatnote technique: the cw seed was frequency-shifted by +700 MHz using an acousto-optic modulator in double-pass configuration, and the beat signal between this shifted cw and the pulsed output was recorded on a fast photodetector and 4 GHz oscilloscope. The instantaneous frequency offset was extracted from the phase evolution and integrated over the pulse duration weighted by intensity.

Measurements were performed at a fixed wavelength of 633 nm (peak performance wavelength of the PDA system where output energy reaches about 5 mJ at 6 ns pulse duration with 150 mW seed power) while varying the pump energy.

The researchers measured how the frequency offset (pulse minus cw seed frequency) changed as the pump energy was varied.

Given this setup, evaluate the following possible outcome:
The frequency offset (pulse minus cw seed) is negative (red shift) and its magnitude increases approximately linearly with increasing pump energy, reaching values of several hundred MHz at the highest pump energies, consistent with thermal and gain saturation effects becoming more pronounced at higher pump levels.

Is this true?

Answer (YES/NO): NO